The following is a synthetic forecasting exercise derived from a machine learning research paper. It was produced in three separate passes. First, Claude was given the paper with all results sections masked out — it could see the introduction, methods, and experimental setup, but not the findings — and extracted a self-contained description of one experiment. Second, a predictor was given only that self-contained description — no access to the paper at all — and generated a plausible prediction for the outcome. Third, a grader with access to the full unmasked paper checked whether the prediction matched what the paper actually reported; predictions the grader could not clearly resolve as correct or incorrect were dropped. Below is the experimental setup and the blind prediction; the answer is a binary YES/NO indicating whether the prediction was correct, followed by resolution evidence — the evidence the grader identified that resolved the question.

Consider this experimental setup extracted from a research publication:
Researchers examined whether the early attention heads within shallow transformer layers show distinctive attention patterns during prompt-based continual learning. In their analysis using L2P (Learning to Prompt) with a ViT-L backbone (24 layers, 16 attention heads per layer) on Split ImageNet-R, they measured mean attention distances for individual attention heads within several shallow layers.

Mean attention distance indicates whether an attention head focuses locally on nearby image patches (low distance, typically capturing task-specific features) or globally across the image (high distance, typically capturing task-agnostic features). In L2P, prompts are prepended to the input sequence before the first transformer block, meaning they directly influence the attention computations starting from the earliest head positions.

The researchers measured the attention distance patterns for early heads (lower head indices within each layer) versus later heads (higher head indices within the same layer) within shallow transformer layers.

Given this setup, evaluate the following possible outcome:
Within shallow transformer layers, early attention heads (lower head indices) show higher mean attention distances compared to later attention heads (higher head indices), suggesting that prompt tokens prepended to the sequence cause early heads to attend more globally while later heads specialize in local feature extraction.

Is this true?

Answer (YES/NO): NO